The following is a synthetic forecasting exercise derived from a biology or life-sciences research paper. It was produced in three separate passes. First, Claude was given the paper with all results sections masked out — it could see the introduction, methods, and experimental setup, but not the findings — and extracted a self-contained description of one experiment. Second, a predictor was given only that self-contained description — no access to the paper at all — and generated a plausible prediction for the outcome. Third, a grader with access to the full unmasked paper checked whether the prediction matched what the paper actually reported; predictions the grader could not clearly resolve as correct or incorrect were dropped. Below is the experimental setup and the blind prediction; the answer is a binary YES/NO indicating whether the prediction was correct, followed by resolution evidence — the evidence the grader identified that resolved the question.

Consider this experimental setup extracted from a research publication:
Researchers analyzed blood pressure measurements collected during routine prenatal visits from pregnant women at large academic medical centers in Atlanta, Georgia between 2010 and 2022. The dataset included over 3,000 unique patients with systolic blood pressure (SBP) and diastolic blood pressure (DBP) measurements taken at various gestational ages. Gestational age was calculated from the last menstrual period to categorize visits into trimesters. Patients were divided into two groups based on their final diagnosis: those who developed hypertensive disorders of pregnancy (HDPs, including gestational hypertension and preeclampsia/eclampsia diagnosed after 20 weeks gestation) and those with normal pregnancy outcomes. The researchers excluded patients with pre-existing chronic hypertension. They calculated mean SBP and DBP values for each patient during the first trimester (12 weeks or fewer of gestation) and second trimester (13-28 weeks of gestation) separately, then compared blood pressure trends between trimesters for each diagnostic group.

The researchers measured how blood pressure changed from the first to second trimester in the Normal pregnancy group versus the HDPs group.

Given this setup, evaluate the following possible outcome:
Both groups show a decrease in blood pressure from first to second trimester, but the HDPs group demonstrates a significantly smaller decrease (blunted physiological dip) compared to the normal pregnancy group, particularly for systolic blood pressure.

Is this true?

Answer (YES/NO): NO